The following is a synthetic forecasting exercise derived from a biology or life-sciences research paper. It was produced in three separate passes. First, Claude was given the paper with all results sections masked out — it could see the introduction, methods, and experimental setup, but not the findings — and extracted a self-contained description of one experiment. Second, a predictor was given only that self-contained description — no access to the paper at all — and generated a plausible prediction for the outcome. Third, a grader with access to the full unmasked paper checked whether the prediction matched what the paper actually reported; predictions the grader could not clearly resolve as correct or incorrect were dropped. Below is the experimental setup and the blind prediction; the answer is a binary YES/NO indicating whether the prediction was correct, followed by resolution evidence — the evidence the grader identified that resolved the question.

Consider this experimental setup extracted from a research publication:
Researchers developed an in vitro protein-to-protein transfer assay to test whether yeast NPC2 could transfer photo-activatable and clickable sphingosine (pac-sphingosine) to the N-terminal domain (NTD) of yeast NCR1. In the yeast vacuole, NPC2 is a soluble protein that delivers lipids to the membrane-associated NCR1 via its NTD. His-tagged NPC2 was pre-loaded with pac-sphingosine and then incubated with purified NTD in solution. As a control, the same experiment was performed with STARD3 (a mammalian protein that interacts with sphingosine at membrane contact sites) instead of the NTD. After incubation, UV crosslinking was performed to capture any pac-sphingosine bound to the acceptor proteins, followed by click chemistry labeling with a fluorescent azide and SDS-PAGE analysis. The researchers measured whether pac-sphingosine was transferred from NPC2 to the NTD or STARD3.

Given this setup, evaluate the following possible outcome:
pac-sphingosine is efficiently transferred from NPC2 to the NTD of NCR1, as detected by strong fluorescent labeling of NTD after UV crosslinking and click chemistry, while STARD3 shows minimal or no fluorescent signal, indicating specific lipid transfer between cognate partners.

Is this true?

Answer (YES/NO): YES